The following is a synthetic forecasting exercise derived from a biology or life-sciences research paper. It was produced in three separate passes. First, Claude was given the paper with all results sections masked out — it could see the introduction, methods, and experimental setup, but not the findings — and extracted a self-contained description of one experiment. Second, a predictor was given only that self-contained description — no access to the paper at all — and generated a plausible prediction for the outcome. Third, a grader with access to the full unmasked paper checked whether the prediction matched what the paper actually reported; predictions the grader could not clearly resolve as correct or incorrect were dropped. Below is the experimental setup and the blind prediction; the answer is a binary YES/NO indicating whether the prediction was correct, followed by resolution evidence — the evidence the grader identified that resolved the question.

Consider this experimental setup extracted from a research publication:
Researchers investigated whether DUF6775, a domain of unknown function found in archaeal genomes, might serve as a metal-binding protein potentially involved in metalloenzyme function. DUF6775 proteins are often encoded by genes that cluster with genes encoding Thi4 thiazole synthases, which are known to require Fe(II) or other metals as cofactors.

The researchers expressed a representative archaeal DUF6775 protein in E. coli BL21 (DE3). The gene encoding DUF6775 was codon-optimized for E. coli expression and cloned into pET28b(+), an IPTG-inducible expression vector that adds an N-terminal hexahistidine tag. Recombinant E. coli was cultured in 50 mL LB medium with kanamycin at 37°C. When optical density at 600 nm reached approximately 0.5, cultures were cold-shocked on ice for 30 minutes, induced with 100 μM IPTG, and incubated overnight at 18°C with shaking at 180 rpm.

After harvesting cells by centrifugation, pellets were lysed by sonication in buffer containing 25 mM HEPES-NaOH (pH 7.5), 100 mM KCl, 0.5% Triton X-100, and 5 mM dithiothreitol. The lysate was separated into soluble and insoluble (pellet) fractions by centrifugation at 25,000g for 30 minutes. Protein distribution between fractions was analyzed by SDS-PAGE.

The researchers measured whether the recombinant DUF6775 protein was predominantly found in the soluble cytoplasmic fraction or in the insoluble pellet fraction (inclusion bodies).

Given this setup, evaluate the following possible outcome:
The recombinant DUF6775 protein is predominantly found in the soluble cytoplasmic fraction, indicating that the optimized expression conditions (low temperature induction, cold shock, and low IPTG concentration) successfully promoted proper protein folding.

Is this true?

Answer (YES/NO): NO